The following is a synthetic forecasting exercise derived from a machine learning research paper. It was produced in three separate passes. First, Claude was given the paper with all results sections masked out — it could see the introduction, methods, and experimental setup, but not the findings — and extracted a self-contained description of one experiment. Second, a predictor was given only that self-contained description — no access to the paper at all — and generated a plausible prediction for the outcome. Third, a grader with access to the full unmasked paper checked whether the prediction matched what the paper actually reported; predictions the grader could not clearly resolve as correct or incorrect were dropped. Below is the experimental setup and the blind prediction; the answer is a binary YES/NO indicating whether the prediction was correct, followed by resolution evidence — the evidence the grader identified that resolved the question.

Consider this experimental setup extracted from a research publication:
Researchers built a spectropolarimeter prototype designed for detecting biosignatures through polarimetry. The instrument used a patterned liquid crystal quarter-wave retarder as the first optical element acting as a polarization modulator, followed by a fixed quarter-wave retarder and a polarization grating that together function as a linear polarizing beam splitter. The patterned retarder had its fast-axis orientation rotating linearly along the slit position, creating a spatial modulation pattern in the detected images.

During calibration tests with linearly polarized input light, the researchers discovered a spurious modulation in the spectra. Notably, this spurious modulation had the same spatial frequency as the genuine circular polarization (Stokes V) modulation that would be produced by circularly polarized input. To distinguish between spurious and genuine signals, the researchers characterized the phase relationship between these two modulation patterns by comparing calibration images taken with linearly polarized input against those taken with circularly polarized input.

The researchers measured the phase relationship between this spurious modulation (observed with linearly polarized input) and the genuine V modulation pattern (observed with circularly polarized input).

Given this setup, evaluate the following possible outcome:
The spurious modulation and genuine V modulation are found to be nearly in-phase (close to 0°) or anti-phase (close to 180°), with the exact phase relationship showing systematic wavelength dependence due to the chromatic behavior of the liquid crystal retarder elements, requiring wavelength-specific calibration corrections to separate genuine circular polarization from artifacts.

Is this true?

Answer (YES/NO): NO